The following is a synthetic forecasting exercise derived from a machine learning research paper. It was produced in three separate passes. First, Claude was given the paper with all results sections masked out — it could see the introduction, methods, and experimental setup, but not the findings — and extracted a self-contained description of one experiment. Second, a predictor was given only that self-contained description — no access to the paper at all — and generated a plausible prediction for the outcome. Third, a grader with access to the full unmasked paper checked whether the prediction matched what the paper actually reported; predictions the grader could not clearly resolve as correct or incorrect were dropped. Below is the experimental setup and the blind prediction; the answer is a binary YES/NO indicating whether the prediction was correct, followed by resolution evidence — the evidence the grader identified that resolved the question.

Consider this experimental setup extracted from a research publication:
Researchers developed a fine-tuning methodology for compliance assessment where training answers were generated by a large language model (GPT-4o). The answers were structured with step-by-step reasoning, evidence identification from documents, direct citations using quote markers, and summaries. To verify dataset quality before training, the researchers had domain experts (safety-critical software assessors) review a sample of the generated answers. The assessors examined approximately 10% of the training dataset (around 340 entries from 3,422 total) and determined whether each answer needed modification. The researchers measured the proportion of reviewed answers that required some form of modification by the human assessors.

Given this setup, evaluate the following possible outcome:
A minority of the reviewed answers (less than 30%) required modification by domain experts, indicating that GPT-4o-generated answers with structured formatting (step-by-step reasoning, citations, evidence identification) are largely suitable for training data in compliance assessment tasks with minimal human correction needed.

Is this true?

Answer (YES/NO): NO